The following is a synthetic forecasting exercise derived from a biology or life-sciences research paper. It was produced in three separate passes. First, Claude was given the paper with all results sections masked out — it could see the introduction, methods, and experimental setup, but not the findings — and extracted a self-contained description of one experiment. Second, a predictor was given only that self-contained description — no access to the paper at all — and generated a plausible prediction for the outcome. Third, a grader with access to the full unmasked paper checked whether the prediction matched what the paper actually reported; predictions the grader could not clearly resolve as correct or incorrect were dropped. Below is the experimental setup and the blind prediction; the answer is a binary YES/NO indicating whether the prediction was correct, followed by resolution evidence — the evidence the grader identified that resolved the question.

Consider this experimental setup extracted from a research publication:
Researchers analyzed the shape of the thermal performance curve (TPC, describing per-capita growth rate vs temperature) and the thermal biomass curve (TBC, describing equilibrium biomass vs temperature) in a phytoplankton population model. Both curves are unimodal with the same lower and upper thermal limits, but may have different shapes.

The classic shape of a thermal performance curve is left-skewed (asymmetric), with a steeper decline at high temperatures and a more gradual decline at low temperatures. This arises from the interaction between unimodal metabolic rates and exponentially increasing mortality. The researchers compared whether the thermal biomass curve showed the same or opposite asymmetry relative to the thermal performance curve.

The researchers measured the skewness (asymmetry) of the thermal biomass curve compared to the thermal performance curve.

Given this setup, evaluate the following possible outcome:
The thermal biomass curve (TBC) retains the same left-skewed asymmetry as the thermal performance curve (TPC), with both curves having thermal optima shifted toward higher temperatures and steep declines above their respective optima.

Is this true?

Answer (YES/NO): NO